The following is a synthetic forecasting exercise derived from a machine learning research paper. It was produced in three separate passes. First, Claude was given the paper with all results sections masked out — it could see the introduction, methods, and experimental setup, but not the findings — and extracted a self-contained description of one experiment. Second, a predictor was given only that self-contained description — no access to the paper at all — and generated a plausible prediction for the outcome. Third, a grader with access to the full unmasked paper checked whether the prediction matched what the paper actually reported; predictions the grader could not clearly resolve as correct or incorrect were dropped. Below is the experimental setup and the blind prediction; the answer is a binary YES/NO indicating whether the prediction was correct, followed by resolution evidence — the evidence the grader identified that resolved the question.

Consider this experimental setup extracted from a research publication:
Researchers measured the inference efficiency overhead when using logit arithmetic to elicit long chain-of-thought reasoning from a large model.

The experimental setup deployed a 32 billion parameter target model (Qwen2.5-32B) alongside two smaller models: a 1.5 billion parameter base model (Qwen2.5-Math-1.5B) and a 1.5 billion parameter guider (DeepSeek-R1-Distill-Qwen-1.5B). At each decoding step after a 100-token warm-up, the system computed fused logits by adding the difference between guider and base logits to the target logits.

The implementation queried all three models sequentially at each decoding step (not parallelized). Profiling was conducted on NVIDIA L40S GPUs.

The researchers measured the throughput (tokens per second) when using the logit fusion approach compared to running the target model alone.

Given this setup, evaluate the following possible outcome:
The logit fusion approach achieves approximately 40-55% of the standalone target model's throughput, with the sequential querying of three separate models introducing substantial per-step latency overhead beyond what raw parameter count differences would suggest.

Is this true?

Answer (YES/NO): NO